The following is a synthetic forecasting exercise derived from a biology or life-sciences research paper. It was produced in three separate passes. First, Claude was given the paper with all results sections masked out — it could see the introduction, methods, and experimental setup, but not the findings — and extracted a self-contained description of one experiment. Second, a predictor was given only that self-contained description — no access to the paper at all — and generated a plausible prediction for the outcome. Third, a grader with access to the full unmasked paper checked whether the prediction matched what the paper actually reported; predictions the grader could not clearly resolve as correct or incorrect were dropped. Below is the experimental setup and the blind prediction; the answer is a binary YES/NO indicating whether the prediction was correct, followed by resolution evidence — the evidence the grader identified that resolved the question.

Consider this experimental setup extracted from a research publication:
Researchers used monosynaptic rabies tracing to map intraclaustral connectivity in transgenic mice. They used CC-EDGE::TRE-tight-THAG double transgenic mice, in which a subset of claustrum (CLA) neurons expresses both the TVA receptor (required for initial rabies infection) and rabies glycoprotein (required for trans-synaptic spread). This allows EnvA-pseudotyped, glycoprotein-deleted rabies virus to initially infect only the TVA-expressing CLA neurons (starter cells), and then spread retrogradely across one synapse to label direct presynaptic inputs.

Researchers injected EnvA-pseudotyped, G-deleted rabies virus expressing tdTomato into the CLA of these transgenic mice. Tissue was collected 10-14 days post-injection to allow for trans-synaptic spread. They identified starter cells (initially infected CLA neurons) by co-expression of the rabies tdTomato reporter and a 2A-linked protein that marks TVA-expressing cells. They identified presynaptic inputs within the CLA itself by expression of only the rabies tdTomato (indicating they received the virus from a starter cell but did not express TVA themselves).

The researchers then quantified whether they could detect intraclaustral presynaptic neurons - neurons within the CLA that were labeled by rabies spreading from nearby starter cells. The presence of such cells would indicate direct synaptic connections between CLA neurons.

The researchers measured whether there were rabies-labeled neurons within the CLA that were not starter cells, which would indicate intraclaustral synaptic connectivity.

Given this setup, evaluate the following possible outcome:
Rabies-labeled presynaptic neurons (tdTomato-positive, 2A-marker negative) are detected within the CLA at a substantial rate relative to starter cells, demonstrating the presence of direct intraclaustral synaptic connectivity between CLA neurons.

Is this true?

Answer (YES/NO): YES